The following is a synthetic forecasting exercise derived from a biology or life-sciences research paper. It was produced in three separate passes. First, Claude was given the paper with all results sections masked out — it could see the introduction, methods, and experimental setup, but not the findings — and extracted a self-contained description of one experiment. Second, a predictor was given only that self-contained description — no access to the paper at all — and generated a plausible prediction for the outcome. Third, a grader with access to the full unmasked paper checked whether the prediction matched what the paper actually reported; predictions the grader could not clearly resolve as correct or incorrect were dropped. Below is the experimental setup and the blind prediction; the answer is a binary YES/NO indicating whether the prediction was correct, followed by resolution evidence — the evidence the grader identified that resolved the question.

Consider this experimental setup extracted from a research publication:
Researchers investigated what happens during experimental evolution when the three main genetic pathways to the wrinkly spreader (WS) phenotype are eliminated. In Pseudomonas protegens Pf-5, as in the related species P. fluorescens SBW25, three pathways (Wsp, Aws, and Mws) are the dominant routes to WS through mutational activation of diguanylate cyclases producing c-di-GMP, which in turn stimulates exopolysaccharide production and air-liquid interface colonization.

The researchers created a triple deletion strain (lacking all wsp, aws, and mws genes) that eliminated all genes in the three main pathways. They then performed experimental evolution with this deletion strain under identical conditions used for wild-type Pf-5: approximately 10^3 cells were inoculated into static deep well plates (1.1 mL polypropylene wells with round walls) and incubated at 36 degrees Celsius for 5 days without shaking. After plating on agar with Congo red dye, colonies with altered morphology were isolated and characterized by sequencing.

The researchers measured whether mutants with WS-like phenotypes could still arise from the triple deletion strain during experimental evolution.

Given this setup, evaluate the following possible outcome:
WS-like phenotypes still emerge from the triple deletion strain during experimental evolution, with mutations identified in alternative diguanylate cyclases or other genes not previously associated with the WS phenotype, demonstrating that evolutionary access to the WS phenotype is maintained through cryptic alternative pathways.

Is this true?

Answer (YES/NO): YES